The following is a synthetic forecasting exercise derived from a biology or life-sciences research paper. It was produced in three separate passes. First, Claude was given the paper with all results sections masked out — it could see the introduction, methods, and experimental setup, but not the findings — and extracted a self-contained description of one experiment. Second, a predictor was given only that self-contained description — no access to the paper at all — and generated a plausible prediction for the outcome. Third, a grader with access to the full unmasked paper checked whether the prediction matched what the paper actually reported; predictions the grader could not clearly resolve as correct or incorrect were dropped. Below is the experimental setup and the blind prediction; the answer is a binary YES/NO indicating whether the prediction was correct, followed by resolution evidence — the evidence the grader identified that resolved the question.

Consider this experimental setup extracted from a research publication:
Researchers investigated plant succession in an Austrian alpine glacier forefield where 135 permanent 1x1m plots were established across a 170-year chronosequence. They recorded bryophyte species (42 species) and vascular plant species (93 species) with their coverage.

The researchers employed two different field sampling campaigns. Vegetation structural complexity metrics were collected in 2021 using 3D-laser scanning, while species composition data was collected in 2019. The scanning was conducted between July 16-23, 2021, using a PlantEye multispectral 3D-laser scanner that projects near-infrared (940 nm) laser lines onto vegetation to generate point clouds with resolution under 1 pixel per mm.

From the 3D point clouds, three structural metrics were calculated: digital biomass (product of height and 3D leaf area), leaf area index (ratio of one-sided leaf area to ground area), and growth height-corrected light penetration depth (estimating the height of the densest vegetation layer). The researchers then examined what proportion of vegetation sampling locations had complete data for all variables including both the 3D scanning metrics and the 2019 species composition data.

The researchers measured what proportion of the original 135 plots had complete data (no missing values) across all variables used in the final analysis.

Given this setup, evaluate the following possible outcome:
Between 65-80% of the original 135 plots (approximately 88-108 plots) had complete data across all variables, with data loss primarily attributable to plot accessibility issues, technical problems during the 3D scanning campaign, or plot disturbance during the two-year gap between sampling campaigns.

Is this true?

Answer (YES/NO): YES